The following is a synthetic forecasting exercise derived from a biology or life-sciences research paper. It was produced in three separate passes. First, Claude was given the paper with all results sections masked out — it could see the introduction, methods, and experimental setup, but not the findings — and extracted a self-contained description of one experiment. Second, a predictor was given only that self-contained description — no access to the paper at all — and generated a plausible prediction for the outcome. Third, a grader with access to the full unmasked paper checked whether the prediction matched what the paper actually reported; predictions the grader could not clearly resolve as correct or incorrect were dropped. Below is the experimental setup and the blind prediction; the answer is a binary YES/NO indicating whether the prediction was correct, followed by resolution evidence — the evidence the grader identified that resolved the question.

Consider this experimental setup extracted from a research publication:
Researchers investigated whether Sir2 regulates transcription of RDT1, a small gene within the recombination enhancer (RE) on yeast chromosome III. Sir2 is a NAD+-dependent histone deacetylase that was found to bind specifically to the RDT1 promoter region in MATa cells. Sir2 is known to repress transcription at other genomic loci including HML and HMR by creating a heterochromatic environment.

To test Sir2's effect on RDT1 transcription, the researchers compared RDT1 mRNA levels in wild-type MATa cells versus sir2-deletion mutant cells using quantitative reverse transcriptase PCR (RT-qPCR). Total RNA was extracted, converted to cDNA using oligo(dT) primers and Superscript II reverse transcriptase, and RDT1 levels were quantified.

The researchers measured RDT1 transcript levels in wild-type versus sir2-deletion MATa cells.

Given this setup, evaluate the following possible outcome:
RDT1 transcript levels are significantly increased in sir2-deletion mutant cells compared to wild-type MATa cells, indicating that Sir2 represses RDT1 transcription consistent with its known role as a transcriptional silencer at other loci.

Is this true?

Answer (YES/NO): NO